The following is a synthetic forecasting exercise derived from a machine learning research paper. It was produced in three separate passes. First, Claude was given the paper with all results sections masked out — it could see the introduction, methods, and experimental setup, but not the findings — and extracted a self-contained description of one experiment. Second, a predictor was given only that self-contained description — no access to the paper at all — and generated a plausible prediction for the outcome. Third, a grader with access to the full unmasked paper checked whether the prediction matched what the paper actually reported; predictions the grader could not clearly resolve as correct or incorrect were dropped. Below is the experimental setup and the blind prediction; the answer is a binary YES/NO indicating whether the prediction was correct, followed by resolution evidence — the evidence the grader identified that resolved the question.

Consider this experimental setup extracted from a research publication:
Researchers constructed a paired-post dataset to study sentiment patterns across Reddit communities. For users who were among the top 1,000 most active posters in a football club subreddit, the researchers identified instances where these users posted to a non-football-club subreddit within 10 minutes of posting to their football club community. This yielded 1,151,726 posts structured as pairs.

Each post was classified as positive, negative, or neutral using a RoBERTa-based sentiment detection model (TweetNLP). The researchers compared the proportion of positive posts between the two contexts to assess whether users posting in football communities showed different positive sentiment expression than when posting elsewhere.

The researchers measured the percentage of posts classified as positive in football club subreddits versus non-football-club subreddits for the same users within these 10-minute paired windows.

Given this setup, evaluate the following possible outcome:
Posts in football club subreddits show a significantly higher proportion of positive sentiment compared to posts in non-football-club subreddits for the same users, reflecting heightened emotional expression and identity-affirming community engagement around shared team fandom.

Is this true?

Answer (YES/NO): NO